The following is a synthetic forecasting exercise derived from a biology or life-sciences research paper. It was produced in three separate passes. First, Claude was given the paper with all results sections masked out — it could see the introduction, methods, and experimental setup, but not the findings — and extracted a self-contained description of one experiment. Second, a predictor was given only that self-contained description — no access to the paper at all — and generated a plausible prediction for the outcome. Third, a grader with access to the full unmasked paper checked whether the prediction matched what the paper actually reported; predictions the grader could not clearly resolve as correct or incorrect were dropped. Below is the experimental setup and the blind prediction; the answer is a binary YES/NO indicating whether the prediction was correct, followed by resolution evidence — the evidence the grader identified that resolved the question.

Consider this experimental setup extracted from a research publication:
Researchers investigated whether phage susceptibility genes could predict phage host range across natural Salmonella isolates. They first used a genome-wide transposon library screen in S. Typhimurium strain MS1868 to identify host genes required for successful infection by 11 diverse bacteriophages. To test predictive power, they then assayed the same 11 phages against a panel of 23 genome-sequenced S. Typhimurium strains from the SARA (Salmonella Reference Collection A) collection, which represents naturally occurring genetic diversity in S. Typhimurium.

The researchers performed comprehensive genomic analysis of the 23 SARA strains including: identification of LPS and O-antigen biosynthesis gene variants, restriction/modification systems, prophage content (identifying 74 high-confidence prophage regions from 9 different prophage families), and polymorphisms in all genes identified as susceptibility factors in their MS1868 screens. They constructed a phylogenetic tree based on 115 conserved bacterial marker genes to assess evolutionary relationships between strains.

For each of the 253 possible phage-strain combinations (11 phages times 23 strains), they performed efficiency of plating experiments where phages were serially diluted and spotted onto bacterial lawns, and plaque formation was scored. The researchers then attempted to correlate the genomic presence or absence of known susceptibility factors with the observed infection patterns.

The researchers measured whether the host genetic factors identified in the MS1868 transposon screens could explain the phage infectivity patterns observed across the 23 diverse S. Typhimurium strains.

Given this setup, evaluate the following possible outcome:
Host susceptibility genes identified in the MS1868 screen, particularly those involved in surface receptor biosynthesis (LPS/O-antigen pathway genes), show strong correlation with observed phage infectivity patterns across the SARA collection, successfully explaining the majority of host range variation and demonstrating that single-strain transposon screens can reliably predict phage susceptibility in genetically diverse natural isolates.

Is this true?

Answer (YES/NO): NO